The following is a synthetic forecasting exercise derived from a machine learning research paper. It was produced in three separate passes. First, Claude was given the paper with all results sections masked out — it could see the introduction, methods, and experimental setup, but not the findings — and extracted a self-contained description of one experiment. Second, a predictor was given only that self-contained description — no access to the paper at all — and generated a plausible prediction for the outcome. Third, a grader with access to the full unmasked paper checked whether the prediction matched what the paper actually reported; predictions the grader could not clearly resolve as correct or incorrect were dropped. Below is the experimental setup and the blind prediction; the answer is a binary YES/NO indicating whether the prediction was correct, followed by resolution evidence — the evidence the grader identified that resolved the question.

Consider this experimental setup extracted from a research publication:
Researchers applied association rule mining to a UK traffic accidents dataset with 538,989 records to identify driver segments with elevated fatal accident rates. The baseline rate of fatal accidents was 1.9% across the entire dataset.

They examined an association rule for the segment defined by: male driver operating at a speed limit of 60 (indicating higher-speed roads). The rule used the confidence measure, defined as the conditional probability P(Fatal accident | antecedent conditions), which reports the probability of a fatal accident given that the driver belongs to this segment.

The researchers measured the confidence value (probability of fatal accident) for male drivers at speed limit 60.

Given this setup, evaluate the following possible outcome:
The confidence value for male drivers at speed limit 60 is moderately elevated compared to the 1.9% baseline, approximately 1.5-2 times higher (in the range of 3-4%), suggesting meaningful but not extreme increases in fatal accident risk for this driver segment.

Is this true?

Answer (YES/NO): YES